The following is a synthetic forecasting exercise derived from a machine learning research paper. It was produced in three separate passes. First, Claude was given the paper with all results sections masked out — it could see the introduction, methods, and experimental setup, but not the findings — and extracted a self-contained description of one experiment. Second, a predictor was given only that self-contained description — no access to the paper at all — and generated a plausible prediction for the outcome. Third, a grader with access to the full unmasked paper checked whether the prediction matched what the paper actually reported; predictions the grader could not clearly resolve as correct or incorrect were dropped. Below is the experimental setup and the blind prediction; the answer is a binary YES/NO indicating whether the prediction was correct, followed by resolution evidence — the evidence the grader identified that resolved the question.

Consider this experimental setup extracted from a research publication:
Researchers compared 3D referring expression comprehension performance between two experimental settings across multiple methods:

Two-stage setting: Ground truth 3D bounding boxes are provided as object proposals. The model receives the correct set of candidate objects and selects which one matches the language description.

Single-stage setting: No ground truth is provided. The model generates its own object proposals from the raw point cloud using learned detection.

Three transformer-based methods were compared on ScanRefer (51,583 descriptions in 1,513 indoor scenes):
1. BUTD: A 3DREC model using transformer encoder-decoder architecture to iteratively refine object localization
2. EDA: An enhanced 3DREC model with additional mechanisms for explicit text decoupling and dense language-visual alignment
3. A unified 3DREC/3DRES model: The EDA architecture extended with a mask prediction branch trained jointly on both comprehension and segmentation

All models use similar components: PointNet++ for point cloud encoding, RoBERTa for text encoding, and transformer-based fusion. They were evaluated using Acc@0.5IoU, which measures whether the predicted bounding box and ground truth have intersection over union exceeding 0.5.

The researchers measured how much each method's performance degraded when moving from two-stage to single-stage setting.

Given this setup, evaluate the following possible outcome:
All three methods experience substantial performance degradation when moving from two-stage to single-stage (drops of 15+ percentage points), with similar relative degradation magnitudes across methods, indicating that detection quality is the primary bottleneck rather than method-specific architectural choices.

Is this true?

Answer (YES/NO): NO